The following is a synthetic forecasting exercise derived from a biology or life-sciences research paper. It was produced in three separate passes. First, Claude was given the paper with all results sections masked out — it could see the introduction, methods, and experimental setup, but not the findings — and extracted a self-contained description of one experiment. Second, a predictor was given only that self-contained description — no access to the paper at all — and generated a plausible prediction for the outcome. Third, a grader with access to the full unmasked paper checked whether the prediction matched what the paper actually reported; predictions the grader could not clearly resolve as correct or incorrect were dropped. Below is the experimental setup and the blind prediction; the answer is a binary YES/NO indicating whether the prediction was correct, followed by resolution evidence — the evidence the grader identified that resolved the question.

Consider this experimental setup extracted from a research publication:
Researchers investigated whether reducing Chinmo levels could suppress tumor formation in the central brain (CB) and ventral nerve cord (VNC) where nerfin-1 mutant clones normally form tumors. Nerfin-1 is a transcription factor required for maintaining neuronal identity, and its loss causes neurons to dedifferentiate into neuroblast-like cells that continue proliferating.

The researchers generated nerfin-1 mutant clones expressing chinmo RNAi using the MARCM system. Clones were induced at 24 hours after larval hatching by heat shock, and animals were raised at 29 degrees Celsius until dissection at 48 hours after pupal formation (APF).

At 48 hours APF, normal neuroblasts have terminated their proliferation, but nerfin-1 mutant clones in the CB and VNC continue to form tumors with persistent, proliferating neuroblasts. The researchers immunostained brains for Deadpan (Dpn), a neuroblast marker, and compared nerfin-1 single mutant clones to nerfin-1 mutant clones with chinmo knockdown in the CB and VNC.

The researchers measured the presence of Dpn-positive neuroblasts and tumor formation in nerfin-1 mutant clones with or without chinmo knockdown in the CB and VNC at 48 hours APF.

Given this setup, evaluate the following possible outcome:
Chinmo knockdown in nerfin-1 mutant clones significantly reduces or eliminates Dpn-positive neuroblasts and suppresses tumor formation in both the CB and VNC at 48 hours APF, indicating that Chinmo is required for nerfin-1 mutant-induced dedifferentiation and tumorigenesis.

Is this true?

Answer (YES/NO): YES